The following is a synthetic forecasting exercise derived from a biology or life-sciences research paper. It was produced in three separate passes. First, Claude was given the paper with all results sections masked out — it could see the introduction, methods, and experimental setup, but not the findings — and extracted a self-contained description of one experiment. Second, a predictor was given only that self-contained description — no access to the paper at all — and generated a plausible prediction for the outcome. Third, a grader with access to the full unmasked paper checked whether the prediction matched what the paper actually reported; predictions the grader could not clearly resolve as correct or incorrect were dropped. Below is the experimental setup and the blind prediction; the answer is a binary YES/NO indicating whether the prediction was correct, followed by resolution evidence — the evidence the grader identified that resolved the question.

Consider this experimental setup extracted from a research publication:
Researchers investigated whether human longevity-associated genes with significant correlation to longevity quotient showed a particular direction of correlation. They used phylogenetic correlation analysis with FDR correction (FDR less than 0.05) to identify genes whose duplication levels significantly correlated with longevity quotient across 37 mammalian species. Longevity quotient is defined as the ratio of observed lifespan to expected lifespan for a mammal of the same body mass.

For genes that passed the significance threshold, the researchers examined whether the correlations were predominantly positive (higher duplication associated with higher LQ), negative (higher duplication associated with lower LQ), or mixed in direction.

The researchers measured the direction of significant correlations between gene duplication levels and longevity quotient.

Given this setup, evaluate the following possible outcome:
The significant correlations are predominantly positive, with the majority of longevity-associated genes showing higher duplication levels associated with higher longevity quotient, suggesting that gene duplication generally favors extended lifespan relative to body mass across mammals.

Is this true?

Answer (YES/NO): YES